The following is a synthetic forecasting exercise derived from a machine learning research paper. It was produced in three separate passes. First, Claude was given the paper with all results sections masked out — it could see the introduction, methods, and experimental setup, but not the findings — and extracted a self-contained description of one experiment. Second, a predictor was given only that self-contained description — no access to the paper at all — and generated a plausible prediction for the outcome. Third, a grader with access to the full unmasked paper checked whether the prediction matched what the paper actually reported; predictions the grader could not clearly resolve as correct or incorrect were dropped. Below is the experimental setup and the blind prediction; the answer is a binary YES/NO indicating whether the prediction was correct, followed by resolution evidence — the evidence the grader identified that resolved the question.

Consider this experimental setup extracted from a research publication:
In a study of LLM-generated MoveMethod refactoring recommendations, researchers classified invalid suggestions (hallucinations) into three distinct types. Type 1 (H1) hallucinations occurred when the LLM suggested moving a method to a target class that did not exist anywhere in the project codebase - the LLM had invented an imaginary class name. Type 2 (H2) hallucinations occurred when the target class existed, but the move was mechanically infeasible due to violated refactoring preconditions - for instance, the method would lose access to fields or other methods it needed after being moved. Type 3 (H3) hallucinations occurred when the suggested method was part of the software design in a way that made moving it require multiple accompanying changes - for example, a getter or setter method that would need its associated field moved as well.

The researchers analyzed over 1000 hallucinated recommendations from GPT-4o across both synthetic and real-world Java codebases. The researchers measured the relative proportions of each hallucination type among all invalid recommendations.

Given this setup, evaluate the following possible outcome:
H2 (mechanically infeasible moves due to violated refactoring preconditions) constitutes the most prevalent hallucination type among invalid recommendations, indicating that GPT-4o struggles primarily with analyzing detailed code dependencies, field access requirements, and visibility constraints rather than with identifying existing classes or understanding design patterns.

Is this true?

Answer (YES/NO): NO